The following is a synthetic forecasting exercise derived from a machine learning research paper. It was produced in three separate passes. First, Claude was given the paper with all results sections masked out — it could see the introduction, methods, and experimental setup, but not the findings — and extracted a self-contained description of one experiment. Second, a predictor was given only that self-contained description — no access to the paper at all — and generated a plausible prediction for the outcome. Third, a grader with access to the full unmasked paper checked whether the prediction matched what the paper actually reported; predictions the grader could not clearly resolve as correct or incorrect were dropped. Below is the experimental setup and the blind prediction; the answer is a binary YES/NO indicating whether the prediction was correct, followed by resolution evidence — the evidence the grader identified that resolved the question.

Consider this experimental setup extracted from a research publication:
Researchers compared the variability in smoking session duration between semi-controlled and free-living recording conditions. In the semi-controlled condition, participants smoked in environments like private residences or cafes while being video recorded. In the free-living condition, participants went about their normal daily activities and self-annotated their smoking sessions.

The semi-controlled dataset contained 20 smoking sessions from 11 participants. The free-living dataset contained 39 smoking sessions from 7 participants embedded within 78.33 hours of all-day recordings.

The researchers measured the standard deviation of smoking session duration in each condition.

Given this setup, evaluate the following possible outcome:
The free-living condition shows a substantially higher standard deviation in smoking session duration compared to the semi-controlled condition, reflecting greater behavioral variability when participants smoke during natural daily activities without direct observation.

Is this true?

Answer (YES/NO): YES